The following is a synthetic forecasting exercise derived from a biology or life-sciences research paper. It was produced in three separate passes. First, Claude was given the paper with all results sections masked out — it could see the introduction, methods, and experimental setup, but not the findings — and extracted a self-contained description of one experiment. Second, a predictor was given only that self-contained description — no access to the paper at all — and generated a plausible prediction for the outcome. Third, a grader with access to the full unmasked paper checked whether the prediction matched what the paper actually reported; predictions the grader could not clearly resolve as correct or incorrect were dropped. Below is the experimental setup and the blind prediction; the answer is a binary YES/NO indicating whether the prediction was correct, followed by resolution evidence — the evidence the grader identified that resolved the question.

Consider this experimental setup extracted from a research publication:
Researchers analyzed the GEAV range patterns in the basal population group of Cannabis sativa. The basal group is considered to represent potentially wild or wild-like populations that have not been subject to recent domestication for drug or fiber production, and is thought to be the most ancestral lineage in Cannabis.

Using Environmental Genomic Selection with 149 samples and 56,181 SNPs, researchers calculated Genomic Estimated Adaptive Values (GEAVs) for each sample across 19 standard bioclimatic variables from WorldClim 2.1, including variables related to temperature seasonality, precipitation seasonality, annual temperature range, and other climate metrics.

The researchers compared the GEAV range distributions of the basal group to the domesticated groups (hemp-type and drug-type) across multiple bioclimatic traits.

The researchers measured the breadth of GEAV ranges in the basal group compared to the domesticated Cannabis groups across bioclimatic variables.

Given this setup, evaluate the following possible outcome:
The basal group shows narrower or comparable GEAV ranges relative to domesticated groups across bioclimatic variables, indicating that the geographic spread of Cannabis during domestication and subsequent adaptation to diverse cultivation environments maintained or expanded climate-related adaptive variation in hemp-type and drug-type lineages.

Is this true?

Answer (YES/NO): NO